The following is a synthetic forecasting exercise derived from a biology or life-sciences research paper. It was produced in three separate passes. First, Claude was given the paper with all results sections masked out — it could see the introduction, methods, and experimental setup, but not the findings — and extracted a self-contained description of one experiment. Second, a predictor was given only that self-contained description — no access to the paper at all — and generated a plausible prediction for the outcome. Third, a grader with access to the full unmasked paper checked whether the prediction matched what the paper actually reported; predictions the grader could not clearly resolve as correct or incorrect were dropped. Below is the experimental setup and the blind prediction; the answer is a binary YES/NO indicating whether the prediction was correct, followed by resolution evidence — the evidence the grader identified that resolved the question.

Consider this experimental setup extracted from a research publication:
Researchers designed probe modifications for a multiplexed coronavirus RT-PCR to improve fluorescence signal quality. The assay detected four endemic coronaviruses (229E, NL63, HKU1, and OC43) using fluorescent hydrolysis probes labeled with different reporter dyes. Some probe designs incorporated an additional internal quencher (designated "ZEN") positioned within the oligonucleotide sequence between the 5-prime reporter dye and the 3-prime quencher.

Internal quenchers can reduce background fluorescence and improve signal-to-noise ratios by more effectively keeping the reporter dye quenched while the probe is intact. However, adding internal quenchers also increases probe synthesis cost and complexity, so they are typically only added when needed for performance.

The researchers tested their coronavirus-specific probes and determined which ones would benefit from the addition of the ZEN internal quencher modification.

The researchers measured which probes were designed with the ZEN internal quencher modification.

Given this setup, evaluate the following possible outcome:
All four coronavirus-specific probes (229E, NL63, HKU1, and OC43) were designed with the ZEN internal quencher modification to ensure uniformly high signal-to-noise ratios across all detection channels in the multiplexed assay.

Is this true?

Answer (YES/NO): NO